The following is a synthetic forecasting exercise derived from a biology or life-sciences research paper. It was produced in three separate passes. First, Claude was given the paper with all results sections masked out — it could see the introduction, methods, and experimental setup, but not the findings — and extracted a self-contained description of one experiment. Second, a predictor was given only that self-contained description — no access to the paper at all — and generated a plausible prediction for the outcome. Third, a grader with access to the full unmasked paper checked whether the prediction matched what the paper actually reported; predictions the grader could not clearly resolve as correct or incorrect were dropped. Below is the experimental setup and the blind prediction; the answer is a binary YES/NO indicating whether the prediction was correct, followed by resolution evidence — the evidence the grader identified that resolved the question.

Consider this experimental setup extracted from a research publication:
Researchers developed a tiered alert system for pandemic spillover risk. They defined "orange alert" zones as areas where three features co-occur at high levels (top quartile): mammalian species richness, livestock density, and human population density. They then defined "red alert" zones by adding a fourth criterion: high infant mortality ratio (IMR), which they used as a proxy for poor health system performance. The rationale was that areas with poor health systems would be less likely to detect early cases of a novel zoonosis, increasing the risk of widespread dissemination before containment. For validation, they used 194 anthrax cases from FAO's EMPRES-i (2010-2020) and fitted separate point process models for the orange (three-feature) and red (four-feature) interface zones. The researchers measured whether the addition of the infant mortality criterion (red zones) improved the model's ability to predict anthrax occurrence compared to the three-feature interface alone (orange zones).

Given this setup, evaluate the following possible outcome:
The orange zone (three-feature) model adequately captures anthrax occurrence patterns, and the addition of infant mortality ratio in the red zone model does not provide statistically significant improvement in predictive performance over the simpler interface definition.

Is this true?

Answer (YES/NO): YES